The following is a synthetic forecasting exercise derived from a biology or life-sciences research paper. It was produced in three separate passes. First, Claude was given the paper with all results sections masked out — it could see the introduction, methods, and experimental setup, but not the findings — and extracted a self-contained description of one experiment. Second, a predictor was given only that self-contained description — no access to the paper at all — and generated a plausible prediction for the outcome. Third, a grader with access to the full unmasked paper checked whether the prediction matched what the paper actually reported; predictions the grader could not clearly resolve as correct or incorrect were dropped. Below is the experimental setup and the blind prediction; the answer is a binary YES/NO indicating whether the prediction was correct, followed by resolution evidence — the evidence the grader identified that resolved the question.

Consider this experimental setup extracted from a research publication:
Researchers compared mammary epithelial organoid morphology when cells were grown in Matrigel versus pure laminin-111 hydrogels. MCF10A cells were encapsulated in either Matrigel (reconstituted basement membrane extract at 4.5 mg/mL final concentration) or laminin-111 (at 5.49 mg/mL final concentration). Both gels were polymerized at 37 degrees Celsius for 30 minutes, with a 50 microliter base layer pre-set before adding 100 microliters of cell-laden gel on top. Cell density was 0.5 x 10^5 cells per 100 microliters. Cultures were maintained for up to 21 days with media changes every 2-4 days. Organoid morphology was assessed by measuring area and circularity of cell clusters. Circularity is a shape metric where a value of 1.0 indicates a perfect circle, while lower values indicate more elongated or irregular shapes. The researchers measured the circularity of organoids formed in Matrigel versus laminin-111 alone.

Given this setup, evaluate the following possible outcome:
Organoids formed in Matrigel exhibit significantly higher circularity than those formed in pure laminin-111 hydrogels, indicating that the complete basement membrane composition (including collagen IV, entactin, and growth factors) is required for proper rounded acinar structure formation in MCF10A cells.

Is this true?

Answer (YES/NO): NO